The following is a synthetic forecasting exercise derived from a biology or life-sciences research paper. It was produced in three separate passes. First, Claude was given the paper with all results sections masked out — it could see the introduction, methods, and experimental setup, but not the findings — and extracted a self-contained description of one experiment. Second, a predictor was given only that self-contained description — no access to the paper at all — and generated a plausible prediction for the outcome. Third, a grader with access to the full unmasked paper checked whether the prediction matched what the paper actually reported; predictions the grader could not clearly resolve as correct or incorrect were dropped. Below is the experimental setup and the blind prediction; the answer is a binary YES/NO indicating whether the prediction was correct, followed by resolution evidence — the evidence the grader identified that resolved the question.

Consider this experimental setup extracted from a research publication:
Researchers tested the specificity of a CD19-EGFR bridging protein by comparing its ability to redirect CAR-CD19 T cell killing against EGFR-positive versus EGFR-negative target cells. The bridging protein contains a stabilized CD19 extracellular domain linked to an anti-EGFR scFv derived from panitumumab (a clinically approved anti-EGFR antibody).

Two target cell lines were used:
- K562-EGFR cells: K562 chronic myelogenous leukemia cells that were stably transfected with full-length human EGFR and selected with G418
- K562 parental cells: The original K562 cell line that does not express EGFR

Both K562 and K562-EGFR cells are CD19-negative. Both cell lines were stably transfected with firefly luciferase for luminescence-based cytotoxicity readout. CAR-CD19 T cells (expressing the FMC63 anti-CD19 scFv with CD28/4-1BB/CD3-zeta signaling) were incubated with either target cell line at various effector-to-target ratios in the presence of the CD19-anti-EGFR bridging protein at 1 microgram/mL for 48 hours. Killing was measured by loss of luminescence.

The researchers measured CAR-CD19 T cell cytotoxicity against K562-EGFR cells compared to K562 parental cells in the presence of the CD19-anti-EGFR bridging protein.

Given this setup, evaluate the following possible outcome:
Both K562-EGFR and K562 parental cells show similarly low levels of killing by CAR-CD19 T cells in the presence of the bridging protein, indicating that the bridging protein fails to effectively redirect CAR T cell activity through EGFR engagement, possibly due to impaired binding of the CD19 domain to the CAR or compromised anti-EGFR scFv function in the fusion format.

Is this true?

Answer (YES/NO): NO